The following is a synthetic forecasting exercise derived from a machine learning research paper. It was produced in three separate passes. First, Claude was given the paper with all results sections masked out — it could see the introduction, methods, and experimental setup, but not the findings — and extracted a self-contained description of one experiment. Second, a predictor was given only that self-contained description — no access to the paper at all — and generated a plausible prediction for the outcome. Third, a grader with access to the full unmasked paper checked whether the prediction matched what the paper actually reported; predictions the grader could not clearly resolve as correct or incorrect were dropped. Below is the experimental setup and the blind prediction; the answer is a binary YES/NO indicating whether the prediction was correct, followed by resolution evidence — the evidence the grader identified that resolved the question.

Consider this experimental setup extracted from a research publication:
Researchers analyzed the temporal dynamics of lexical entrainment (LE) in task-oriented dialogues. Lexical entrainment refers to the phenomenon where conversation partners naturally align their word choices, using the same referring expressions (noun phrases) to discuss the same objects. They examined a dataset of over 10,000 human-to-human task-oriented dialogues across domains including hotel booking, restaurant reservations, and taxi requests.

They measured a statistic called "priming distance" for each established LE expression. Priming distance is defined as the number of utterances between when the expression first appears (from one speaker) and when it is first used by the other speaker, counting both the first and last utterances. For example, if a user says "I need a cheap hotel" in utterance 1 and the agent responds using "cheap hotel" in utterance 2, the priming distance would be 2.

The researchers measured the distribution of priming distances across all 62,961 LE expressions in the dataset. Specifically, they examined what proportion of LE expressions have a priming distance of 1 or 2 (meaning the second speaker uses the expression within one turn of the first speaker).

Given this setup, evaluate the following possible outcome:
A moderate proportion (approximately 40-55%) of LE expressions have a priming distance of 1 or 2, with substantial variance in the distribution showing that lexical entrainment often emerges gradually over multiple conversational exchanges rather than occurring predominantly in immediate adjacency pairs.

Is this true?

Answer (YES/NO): NO